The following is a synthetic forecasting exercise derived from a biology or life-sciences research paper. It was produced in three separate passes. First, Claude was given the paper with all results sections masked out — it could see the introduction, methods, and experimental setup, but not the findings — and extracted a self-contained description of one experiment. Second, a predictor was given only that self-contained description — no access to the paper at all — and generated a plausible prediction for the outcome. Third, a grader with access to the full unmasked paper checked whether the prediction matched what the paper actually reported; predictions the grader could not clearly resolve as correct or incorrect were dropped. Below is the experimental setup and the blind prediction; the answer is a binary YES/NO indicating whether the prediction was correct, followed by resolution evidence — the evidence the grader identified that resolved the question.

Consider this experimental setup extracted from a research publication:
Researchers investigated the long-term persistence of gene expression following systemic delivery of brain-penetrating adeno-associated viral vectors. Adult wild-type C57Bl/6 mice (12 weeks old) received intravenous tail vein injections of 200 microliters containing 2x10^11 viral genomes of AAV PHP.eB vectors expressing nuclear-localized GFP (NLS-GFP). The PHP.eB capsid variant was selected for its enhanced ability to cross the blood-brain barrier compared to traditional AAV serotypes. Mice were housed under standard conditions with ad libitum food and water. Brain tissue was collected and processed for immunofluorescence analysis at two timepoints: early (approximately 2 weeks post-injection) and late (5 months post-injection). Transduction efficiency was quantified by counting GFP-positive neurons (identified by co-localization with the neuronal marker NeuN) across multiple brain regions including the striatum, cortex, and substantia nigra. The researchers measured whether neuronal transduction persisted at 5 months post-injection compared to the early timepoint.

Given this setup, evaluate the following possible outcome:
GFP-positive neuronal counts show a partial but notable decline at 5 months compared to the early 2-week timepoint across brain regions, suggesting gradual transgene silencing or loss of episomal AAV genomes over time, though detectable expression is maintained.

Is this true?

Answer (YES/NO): NO